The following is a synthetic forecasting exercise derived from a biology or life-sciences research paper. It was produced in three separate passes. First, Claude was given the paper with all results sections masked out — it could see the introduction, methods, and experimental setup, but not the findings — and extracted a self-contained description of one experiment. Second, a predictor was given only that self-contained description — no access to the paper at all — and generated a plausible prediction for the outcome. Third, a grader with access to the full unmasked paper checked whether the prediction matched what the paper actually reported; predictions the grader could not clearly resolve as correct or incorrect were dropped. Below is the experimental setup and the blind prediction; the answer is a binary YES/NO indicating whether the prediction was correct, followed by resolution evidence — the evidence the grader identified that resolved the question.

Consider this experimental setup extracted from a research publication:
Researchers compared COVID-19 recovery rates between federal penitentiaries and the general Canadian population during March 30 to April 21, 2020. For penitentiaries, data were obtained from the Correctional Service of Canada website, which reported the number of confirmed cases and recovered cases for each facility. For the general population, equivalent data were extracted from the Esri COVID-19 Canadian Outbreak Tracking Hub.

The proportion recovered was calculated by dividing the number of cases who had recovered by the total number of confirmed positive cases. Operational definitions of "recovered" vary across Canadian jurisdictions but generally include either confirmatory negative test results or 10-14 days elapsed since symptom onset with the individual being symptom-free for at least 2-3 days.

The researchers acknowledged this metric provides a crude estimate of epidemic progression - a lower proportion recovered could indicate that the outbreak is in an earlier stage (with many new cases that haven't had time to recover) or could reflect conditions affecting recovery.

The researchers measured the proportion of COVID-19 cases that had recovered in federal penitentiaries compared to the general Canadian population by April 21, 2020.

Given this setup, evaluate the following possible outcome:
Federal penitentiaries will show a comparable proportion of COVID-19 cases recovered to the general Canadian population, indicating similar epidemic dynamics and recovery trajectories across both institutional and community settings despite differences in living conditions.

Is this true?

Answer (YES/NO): NO